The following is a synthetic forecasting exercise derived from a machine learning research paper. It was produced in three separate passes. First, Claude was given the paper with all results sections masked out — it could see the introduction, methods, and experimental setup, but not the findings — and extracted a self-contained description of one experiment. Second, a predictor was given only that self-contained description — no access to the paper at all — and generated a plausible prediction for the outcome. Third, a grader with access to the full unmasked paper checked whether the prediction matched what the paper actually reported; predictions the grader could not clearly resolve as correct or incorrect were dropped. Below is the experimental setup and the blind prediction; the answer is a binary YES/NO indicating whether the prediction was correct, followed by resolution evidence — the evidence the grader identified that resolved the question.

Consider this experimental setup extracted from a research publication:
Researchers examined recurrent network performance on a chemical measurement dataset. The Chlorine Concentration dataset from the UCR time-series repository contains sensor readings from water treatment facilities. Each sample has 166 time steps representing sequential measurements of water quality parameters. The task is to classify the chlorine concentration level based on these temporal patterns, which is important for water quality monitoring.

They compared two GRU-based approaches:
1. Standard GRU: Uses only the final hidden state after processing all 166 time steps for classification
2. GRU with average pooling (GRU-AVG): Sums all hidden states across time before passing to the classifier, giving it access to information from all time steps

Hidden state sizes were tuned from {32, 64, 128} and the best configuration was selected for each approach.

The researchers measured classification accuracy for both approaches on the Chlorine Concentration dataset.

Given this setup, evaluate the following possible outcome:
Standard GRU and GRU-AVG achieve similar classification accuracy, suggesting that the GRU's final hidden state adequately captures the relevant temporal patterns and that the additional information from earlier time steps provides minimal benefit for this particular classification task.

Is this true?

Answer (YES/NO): NO